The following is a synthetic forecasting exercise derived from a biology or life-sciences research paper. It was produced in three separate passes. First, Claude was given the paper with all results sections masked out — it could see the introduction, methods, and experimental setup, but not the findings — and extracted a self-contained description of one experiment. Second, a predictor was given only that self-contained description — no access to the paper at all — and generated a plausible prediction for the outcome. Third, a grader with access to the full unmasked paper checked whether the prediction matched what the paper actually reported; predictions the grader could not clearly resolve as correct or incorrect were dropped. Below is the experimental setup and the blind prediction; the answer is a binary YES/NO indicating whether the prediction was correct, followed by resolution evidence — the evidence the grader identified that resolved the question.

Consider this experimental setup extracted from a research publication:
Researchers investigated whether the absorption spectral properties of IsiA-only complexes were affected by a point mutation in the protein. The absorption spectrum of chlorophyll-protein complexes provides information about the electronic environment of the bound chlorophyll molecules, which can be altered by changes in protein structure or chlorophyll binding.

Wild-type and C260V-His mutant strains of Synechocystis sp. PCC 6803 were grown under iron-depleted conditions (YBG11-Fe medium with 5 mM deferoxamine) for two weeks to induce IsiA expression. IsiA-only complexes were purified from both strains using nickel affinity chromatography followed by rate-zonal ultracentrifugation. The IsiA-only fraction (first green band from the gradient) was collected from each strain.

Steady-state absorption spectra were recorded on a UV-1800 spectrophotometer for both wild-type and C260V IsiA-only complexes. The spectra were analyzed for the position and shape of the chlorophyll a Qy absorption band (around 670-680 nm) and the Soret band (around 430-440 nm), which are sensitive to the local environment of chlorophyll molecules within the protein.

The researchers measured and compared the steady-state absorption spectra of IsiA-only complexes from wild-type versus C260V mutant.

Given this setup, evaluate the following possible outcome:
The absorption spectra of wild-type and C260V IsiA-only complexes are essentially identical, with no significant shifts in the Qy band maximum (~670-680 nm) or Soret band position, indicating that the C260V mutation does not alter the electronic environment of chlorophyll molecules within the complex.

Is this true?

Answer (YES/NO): YES